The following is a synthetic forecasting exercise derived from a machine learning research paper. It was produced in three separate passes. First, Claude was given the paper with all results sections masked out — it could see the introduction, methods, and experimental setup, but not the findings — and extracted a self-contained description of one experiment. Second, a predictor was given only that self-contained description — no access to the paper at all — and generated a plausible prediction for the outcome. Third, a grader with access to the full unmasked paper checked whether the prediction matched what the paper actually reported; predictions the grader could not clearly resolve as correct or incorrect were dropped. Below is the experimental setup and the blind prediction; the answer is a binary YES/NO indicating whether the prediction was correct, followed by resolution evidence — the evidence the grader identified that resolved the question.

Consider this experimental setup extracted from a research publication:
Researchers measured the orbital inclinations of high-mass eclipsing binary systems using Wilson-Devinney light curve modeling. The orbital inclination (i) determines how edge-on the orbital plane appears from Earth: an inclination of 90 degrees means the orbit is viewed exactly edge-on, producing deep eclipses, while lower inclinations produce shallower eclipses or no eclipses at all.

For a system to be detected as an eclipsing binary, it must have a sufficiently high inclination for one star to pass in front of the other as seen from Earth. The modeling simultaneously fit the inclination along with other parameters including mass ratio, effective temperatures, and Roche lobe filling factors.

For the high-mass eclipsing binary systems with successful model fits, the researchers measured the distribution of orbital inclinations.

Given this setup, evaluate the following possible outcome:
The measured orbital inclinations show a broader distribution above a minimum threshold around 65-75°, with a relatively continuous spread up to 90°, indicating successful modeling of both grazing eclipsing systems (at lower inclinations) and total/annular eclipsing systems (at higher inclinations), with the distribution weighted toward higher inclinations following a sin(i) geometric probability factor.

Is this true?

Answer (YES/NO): NO